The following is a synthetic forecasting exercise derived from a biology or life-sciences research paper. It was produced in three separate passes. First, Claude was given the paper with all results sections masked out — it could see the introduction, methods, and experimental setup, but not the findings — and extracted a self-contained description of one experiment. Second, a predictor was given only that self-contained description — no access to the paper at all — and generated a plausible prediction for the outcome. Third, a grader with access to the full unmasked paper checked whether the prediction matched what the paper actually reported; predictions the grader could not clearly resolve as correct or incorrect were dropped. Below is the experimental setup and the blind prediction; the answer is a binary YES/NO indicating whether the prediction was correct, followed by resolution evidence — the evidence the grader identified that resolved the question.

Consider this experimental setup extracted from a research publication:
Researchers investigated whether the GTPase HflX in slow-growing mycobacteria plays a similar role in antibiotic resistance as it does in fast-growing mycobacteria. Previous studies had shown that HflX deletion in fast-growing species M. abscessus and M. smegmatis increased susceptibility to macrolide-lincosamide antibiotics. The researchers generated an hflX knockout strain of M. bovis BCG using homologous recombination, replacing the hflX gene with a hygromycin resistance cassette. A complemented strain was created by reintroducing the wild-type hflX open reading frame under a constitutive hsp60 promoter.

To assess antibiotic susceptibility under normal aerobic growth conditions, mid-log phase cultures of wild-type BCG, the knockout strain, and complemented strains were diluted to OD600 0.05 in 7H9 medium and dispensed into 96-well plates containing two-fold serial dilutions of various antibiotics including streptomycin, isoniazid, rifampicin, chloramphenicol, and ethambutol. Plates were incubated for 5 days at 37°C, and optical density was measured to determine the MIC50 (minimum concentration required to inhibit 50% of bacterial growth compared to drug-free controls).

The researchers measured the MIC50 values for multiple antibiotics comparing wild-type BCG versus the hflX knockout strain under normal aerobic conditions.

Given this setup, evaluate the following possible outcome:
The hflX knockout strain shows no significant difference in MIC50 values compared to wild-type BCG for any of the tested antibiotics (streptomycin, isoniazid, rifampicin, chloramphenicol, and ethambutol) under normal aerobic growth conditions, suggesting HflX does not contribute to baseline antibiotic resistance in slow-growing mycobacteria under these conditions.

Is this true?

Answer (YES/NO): YES